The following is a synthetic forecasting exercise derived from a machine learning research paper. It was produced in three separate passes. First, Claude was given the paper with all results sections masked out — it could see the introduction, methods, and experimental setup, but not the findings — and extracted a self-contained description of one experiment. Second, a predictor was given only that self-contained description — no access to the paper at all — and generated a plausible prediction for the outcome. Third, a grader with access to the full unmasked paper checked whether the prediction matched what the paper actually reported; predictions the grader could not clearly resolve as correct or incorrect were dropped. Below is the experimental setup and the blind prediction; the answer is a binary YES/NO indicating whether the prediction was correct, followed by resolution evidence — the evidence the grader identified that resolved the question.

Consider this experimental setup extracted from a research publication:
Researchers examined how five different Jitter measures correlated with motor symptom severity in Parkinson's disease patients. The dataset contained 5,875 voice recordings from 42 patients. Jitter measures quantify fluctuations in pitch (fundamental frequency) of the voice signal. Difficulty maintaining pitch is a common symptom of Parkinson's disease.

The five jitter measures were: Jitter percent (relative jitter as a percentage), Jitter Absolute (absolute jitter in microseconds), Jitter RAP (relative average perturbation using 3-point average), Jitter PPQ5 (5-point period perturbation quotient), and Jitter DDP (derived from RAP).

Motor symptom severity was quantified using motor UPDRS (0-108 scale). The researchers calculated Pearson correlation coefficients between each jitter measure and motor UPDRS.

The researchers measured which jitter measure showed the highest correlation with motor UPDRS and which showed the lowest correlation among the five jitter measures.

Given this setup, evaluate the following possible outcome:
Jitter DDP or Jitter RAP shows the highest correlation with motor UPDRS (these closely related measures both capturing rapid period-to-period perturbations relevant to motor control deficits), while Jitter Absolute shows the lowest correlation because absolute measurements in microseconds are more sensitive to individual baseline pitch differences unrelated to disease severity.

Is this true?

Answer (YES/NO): NO